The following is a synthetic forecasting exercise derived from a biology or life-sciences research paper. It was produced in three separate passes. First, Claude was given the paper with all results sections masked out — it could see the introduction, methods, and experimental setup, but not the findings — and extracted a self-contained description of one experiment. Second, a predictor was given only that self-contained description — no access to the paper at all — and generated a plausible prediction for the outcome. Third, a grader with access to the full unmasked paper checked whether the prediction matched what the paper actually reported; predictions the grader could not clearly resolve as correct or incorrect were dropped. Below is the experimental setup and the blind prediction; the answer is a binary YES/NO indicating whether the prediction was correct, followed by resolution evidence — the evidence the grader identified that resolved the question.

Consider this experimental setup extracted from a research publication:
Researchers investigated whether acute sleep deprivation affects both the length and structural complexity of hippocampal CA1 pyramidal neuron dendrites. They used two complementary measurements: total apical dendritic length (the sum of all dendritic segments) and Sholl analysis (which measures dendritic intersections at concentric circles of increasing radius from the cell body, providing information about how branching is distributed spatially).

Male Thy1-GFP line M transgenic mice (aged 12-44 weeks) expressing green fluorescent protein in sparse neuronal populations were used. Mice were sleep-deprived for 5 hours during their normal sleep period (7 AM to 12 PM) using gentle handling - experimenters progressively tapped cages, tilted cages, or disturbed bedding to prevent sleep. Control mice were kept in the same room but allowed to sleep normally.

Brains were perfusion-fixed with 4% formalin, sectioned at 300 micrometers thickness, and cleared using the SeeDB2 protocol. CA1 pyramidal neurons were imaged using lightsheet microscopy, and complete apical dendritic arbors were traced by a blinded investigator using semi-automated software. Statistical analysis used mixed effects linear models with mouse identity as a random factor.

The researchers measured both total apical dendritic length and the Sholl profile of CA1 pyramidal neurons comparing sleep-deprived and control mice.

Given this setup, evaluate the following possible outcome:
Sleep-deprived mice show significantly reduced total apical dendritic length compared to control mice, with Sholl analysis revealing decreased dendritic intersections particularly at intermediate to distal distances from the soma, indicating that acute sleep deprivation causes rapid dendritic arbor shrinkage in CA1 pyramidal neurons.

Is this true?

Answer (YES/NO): NO